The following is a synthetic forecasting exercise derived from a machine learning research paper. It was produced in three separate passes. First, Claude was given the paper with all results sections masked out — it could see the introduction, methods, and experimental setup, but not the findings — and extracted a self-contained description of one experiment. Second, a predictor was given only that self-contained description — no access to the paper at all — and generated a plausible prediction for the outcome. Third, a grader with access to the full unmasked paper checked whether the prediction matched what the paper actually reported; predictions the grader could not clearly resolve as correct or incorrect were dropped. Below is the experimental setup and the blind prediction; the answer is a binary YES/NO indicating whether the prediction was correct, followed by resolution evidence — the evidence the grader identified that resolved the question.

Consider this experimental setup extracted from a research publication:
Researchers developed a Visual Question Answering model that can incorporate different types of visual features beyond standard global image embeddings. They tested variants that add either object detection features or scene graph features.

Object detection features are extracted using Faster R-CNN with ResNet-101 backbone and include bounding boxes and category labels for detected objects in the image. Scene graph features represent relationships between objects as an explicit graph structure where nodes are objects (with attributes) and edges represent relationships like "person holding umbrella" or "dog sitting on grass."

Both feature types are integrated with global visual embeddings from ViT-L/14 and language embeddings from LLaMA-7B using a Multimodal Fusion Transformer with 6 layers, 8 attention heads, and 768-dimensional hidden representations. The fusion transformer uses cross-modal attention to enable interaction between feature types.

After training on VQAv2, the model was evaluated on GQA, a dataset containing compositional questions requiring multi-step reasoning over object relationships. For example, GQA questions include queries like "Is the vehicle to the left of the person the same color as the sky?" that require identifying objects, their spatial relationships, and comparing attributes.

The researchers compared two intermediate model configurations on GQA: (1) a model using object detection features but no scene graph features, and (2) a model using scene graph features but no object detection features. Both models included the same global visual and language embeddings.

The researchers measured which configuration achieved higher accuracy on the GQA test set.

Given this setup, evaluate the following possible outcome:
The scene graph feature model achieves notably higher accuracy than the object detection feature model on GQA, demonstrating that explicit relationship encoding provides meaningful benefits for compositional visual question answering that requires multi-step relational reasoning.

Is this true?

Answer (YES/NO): NO